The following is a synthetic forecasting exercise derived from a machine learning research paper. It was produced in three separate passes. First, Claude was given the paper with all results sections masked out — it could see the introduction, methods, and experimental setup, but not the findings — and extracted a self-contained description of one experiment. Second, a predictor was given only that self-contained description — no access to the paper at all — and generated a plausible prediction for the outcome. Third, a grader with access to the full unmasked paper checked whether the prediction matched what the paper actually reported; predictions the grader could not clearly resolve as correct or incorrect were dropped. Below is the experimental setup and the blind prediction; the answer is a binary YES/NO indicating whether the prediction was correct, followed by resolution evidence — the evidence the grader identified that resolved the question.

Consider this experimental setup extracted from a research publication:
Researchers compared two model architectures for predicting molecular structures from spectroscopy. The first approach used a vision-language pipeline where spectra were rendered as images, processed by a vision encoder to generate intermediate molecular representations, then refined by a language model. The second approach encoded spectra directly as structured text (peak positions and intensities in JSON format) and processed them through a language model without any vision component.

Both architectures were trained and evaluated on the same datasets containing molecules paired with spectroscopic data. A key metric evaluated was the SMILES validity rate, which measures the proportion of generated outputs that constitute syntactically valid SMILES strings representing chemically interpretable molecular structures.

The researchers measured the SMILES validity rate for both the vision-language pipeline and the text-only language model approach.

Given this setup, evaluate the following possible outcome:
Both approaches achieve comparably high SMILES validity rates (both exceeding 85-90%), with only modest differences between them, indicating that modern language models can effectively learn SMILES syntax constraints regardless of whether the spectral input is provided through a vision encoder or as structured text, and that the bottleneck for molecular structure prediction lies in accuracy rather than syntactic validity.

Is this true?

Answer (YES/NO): YES